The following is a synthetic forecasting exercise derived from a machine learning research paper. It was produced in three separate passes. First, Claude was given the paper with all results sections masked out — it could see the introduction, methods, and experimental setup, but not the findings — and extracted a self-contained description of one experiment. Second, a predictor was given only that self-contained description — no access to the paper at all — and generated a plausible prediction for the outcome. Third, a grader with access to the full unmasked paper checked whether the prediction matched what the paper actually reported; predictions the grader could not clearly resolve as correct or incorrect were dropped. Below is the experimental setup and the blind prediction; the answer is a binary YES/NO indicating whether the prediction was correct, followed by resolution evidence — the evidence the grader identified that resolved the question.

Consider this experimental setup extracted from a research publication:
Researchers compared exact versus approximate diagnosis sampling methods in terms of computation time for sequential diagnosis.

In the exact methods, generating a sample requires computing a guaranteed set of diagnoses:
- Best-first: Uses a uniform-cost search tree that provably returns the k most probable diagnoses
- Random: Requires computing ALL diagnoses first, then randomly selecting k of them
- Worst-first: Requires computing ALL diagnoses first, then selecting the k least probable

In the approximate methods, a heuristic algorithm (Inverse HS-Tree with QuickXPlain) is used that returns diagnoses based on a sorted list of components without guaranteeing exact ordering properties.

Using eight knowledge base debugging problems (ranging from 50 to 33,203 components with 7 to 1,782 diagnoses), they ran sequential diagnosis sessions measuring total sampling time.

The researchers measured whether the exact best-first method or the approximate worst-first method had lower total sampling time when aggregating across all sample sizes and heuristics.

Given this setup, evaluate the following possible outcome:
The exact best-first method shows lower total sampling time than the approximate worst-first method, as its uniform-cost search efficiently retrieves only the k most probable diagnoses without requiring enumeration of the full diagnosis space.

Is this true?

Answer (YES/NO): NO